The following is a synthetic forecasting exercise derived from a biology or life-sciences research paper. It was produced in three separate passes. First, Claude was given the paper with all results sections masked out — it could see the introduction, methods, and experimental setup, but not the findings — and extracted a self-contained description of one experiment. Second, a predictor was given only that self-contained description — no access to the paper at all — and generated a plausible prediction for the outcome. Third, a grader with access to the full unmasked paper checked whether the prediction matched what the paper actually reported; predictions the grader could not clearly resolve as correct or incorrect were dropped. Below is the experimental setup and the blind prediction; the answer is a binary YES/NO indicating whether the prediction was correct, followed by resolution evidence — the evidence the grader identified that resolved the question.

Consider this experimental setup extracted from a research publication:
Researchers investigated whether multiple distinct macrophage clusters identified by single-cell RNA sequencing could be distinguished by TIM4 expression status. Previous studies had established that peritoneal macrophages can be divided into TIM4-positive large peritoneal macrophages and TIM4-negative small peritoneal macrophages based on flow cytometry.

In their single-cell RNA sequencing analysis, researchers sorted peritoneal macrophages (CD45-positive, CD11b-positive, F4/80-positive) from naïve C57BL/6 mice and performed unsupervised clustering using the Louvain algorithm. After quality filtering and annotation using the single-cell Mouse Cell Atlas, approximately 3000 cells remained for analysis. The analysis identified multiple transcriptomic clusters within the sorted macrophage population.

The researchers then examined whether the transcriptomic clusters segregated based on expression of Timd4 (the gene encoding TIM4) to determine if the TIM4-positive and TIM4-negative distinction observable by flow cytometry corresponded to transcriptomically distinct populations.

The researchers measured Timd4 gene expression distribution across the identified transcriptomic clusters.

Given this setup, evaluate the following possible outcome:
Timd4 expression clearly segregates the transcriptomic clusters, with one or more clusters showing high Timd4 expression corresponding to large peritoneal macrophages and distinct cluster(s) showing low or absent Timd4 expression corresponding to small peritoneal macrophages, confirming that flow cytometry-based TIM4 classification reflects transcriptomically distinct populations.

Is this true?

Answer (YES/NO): NO